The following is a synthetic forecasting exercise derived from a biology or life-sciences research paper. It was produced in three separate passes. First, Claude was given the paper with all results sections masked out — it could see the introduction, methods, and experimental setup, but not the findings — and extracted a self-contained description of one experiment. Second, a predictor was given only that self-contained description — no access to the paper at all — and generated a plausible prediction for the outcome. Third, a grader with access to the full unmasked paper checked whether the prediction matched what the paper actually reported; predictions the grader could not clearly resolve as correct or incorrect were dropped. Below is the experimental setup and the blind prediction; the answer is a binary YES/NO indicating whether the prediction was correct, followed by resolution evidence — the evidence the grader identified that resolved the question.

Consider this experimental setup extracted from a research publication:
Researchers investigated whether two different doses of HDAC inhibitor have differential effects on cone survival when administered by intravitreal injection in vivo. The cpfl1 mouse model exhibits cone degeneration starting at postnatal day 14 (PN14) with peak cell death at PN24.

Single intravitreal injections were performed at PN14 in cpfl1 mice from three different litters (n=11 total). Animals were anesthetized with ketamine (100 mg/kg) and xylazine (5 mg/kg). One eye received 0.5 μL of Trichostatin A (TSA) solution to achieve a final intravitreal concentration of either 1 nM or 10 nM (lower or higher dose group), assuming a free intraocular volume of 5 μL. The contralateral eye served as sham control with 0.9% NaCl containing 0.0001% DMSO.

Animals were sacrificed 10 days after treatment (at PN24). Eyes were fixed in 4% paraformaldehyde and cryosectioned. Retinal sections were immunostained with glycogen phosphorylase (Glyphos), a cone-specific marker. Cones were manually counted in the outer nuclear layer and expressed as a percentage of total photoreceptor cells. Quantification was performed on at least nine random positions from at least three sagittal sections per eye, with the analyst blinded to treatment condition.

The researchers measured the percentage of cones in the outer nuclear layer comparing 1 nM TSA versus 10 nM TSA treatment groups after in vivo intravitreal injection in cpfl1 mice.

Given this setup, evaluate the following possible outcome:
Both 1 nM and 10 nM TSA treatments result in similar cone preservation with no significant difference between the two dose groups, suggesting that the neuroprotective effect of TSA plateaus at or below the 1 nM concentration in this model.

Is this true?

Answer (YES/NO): YES